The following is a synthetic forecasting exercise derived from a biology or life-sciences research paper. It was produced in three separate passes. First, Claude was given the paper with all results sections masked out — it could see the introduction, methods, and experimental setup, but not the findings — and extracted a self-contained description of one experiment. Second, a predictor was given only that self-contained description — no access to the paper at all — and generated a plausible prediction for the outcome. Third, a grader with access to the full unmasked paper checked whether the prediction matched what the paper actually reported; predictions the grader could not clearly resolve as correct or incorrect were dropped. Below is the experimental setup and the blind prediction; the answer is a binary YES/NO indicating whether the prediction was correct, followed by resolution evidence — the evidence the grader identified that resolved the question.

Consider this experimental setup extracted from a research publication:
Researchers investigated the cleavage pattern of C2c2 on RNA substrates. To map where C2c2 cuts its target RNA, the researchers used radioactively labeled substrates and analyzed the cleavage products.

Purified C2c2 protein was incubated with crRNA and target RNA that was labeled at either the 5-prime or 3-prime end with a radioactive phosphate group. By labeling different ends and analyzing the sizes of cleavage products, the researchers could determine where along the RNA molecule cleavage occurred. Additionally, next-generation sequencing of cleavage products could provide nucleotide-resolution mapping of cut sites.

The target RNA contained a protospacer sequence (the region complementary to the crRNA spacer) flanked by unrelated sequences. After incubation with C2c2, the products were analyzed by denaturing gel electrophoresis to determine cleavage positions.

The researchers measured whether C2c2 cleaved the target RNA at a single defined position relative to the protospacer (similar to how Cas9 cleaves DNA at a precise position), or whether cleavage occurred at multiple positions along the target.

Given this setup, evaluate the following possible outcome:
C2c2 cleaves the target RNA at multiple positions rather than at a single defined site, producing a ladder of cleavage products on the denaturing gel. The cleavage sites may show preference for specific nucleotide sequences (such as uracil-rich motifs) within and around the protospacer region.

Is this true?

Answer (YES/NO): NO